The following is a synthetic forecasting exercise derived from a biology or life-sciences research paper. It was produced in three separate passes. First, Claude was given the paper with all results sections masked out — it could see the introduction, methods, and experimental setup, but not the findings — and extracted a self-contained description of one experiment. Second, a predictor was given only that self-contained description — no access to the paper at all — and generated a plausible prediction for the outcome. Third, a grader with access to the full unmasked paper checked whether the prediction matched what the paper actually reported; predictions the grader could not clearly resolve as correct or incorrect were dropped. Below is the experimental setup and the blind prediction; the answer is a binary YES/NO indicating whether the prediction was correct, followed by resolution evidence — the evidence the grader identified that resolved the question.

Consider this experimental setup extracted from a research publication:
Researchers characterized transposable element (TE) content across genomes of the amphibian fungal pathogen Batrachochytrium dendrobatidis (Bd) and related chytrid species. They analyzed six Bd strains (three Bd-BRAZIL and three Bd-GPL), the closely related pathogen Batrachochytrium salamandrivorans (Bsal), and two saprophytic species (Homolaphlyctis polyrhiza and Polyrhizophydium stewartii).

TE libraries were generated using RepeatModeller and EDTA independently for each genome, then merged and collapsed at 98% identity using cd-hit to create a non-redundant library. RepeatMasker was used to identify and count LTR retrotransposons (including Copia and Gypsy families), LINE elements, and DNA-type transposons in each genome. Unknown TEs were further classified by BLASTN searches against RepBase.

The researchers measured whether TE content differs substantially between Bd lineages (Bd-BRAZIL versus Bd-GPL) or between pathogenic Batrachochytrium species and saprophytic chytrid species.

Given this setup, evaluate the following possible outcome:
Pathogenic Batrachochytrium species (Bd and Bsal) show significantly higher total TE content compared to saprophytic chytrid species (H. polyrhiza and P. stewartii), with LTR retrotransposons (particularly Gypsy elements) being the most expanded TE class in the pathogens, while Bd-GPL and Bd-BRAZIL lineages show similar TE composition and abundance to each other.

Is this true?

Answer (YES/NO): NO